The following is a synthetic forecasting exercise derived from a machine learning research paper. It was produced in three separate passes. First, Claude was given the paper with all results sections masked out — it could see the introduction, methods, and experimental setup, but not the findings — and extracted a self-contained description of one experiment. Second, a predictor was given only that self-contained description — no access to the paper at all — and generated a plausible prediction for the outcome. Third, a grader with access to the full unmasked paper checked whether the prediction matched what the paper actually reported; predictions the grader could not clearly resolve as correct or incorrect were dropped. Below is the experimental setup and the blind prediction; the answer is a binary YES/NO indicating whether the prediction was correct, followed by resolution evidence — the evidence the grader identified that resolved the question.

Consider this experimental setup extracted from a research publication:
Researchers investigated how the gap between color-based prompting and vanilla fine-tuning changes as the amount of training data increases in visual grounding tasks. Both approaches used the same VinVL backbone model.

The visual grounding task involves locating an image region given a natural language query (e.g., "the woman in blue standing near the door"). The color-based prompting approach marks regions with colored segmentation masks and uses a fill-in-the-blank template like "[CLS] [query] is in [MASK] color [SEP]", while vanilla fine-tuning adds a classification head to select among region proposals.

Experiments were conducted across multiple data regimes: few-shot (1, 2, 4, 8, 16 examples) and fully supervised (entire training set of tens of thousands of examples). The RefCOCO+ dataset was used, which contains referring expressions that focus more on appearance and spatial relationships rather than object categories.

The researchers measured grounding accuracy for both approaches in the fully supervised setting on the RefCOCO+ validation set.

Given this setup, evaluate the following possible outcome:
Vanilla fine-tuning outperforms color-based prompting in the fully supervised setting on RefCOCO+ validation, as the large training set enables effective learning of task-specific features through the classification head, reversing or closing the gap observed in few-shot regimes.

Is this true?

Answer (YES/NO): YES